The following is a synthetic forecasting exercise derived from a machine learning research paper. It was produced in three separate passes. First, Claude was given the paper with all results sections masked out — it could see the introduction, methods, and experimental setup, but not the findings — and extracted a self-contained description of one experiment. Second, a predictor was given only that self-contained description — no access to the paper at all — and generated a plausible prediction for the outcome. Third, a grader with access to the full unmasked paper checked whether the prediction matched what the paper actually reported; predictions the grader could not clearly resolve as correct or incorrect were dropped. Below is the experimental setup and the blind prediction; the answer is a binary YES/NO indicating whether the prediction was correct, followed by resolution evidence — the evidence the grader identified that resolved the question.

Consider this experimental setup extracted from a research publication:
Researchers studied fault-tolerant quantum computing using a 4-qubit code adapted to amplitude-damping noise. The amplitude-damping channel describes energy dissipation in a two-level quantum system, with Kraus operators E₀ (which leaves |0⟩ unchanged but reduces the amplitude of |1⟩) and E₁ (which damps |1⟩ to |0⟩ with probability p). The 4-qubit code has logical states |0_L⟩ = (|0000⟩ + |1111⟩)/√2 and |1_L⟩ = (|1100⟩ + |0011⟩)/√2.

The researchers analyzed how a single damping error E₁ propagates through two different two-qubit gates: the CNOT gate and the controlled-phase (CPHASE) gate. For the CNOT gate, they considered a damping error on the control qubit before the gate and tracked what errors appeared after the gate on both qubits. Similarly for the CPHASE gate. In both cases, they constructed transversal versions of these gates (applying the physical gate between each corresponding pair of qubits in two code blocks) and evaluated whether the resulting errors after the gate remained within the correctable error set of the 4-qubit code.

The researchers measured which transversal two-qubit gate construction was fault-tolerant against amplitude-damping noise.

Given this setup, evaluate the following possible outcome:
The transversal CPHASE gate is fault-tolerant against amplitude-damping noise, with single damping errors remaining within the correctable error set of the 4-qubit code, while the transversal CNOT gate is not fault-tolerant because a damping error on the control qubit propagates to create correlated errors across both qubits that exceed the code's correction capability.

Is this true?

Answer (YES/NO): YES